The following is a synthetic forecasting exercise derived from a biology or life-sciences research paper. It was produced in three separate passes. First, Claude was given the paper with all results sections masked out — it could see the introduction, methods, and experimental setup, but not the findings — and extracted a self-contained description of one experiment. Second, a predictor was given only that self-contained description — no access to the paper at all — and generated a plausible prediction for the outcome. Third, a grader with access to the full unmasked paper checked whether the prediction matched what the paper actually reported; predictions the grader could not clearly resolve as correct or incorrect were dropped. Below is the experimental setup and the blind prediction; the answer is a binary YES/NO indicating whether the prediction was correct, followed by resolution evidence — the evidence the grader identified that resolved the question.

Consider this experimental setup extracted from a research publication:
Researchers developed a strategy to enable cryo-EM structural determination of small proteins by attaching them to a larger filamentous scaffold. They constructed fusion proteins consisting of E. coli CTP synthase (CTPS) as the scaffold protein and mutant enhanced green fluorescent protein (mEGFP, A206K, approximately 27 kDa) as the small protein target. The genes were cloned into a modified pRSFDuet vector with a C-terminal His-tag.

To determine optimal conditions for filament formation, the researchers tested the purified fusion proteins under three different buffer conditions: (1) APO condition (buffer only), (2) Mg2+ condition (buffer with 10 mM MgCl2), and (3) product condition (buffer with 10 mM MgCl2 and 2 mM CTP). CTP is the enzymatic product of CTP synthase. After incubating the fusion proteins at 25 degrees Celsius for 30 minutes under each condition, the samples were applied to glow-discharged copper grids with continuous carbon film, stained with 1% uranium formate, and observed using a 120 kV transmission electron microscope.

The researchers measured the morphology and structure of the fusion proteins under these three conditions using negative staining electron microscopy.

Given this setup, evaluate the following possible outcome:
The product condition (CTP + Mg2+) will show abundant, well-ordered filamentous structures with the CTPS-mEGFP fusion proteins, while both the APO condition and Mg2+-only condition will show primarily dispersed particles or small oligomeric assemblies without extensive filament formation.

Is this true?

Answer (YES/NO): YES